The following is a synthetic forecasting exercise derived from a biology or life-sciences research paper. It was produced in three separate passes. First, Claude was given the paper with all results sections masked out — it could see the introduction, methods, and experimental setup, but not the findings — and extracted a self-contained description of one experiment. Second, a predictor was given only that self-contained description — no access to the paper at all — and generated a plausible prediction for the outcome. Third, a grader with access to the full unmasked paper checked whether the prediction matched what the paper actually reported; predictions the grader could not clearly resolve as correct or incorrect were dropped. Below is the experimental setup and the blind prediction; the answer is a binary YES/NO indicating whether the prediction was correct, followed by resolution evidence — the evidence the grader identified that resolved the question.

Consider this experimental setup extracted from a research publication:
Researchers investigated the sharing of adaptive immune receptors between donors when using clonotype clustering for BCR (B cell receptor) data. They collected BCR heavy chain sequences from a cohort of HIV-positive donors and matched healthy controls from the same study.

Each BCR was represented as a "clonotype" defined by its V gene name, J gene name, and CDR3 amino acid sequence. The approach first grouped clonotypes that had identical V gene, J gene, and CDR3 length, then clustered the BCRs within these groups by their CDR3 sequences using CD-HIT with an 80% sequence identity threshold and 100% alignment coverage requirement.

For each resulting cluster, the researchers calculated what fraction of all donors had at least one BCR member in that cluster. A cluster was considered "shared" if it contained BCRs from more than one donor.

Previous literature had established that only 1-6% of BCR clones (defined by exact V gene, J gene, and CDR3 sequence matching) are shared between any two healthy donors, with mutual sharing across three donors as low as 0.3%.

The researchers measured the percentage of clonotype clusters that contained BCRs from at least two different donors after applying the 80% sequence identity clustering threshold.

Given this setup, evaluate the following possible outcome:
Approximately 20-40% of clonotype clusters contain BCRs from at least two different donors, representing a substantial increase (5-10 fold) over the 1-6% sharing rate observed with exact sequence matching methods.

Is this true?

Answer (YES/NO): NO